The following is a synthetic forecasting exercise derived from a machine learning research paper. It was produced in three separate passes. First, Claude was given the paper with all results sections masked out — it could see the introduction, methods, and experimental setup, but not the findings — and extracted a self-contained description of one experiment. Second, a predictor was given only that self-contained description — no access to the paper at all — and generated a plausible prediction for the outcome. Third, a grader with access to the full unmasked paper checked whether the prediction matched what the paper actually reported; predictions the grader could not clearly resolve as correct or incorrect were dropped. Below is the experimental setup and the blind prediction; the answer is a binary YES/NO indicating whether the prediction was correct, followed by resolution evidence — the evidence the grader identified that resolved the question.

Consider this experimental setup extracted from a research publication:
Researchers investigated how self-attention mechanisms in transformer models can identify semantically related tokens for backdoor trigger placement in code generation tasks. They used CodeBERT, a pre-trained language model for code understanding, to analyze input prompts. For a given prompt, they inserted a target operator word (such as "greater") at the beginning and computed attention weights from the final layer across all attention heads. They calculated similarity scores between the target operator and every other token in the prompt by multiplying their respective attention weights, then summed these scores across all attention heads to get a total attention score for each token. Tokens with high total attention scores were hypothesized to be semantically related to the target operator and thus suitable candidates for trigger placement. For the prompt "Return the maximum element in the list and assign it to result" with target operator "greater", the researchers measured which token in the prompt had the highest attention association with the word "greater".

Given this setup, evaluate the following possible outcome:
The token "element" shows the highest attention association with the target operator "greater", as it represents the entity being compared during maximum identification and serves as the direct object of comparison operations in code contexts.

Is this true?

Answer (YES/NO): NO